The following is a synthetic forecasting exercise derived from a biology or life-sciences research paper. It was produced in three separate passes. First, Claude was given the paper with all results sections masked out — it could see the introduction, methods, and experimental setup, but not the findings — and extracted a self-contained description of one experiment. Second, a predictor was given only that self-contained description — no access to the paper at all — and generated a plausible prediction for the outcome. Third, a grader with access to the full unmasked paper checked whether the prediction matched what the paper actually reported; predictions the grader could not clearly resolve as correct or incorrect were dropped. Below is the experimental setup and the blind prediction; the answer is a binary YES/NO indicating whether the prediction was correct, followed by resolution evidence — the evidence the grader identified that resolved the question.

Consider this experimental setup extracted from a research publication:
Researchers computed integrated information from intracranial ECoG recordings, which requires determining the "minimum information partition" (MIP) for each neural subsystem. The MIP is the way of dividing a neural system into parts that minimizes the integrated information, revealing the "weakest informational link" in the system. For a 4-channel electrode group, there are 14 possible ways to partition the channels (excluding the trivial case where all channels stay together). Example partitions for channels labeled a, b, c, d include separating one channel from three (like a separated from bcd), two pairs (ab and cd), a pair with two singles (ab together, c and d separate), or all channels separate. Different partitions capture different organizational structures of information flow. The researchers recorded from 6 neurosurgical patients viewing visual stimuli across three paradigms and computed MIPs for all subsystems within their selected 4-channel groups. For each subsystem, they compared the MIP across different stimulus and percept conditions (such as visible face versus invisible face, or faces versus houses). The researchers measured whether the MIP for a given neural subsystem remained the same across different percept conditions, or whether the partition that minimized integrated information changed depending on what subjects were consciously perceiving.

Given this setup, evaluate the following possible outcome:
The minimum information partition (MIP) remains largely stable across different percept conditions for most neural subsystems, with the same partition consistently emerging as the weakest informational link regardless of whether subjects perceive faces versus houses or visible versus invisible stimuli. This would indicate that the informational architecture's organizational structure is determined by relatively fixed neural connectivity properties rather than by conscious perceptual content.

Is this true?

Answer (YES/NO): NO